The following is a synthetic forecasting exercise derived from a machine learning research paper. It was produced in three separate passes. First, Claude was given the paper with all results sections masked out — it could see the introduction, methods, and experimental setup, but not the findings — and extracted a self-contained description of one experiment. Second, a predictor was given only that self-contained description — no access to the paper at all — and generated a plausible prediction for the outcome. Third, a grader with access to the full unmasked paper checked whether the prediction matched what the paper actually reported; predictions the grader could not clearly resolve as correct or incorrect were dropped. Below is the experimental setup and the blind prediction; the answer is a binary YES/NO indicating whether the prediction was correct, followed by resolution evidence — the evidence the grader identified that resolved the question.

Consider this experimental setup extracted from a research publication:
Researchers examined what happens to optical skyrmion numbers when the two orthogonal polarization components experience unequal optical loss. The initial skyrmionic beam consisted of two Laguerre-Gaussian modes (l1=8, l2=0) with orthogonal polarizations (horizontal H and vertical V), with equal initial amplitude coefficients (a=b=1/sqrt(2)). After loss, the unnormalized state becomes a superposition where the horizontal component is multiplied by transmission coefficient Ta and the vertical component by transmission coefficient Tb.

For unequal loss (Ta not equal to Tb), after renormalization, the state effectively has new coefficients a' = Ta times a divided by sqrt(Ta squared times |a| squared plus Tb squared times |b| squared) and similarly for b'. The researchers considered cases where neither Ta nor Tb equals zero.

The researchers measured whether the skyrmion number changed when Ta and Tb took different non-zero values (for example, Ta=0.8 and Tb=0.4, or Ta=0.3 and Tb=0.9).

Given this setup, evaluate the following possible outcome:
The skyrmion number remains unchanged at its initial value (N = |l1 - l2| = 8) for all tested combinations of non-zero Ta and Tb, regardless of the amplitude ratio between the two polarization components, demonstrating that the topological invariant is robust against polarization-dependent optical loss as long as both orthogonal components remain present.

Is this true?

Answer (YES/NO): YES